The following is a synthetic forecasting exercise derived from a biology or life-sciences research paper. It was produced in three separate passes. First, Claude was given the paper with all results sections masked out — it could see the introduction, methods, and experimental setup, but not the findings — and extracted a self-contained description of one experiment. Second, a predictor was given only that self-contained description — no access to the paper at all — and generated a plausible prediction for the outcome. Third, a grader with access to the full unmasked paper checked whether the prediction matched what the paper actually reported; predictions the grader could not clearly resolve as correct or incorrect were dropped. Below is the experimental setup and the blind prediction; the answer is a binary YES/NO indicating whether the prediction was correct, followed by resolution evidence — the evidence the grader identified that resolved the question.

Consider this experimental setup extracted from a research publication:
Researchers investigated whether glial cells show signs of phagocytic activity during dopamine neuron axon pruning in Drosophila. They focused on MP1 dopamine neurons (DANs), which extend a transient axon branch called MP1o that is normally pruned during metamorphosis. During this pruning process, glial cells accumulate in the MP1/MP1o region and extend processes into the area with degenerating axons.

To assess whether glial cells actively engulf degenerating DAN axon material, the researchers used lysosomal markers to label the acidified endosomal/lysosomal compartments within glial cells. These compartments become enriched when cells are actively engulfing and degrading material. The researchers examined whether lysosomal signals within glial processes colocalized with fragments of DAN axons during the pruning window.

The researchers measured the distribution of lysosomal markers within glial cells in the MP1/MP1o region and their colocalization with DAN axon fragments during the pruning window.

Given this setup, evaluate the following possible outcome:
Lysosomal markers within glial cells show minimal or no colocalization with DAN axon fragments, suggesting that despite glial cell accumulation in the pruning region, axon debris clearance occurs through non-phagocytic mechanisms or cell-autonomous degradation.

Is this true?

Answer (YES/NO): NO